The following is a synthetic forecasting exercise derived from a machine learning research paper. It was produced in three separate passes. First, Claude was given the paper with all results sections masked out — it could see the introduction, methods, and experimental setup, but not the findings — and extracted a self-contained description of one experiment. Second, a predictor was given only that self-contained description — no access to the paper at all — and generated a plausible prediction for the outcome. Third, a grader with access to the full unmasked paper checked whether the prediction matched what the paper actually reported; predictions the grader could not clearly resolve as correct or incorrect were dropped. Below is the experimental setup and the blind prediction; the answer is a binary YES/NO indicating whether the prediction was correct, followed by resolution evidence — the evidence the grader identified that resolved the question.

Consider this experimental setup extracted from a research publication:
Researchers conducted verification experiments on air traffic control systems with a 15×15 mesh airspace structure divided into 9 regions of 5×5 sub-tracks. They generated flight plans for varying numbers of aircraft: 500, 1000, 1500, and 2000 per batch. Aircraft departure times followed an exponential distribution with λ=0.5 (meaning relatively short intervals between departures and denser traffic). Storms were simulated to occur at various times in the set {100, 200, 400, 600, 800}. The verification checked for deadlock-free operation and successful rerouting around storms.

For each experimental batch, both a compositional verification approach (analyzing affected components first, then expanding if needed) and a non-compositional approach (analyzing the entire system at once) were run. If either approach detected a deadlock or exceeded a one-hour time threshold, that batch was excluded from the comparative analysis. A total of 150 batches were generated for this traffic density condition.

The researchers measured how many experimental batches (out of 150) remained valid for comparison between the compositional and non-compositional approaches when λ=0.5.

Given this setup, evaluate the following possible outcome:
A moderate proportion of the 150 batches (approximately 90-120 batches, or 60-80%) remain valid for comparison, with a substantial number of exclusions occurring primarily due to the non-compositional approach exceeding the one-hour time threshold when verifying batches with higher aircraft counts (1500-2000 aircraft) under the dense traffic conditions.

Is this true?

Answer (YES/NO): YES